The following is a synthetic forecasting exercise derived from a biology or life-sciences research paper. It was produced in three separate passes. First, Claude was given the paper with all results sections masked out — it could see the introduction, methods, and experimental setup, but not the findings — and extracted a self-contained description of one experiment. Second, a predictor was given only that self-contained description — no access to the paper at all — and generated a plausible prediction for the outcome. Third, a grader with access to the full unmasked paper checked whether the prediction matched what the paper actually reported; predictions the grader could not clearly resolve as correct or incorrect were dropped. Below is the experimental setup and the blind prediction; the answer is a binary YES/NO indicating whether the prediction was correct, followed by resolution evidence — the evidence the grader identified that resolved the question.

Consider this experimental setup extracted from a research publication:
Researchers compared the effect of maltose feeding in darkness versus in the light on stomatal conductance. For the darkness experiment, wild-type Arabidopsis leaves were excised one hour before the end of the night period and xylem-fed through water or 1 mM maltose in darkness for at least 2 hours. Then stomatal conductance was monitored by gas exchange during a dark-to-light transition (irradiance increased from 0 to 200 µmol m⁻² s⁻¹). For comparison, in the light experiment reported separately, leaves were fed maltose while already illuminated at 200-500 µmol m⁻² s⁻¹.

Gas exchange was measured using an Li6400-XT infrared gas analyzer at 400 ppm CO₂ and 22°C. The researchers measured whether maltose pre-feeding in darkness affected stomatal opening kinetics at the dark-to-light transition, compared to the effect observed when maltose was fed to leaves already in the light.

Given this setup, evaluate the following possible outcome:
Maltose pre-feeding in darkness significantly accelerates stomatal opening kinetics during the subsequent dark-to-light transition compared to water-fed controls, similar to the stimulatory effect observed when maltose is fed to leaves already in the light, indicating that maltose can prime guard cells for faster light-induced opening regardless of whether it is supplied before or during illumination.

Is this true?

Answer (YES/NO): NO